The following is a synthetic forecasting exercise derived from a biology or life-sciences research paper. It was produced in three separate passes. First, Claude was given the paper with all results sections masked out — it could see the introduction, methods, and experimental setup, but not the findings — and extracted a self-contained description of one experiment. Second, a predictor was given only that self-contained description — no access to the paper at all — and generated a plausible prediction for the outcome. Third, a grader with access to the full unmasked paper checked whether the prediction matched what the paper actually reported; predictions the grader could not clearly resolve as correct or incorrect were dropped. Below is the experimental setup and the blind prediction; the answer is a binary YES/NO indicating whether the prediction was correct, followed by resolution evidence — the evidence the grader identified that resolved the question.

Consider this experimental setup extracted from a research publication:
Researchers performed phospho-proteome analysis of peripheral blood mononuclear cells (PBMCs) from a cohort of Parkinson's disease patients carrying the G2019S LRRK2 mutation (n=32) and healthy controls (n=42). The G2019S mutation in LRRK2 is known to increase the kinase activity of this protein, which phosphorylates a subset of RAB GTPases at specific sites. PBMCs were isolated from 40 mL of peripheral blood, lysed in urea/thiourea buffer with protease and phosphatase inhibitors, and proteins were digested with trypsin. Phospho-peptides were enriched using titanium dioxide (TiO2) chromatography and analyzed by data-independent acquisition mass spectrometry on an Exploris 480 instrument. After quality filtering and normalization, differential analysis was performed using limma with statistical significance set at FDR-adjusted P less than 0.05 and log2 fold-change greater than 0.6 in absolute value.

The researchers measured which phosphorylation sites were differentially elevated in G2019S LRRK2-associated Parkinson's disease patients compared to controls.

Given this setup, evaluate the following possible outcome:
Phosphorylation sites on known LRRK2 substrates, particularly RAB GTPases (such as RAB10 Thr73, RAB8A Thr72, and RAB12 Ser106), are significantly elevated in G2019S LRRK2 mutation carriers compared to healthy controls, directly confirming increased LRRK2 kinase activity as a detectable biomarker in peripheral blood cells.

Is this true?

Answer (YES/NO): NO